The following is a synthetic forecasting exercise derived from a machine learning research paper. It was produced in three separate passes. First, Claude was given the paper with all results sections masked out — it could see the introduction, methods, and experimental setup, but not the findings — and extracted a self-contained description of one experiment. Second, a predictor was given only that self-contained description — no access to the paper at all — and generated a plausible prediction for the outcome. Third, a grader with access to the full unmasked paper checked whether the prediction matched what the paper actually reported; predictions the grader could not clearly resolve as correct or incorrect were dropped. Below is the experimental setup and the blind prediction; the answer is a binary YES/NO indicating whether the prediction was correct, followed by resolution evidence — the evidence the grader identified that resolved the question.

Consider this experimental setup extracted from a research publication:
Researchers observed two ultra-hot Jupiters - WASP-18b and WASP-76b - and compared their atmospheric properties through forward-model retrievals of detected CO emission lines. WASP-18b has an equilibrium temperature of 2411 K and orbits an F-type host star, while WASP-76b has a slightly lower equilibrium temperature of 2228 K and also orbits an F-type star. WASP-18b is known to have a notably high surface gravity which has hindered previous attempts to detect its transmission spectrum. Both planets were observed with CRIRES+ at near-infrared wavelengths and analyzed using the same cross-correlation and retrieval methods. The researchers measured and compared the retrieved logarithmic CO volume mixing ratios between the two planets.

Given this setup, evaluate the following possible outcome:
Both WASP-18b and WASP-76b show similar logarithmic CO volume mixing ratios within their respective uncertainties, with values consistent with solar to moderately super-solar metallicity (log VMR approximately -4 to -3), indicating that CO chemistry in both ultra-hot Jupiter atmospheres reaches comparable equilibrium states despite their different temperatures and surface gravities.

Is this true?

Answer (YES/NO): NO